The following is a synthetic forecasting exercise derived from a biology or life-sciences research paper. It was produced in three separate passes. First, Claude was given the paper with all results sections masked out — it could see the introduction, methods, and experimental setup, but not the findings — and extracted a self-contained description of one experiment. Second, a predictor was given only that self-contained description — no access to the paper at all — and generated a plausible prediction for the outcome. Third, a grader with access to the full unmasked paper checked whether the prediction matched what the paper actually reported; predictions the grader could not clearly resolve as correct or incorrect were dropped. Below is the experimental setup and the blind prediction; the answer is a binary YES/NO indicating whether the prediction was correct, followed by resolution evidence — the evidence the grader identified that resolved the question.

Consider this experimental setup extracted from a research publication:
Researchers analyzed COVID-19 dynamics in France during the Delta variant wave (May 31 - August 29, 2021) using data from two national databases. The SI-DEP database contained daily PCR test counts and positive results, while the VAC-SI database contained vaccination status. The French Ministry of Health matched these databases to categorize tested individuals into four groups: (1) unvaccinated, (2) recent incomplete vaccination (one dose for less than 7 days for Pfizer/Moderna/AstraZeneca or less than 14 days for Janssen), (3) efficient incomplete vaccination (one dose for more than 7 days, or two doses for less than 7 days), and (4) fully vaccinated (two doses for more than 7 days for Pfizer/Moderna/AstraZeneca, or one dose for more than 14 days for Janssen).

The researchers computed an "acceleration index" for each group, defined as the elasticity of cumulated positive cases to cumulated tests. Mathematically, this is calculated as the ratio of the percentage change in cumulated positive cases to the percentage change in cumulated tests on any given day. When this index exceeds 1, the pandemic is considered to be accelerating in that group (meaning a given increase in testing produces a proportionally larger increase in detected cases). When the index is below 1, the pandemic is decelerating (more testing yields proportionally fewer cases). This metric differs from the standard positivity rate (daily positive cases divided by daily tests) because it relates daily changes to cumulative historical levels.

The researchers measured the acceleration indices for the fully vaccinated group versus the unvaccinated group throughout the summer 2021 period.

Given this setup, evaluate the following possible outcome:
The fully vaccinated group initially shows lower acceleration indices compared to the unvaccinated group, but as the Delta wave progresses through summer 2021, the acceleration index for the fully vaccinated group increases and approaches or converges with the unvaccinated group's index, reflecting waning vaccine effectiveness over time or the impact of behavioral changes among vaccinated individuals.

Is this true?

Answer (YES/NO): NO